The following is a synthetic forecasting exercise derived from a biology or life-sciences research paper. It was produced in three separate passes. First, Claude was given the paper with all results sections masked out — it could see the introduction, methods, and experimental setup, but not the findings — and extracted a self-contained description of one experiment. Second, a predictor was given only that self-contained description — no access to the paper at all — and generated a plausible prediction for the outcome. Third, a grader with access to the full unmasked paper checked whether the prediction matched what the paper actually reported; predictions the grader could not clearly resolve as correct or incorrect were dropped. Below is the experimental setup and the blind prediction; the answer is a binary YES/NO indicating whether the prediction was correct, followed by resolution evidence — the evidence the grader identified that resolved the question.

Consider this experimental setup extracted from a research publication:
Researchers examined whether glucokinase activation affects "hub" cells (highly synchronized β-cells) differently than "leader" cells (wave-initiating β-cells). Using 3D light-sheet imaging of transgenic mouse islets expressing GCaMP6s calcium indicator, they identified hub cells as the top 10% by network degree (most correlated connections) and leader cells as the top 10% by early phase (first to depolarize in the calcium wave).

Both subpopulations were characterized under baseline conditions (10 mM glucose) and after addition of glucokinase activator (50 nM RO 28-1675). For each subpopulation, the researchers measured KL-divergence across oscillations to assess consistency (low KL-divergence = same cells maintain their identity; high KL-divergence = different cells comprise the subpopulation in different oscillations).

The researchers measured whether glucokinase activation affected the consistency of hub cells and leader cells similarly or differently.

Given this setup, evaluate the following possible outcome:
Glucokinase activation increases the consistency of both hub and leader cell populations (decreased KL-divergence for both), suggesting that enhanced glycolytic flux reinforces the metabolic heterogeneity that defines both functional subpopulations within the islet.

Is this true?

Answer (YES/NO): NO